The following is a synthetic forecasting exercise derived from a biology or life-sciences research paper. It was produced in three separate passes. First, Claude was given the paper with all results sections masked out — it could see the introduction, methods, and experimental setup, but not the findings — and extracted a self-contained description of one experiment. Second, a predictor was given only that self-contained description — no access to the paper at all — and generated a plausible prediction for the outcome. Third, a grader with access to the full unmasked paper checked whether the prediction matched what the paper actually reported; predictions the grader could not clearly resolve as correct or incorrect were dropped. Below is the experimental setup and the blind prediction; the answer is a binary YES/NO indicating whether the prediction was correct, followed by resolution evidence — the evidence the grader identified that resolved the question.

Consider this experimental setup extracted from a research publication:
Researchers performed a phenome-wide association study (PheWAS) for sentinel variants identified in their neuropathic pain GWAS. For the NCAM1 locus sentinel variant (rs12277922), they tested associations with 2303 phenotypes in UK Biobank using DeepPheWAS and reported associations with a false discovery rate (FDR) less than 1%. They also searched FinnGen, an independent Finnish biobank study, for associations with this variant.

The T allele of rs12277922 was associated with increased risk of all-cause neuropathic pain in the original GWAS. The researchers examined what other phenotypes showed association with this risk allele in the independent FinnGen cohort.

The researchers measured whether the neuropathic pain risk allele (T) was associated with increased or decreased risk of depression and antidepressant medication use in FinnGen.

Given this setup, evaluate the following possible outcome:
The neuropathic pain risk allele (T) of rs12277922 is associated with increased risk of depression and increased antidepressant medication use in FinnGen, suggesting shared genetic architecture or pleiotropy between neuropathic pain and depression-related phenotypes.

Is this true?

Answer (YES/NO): YES